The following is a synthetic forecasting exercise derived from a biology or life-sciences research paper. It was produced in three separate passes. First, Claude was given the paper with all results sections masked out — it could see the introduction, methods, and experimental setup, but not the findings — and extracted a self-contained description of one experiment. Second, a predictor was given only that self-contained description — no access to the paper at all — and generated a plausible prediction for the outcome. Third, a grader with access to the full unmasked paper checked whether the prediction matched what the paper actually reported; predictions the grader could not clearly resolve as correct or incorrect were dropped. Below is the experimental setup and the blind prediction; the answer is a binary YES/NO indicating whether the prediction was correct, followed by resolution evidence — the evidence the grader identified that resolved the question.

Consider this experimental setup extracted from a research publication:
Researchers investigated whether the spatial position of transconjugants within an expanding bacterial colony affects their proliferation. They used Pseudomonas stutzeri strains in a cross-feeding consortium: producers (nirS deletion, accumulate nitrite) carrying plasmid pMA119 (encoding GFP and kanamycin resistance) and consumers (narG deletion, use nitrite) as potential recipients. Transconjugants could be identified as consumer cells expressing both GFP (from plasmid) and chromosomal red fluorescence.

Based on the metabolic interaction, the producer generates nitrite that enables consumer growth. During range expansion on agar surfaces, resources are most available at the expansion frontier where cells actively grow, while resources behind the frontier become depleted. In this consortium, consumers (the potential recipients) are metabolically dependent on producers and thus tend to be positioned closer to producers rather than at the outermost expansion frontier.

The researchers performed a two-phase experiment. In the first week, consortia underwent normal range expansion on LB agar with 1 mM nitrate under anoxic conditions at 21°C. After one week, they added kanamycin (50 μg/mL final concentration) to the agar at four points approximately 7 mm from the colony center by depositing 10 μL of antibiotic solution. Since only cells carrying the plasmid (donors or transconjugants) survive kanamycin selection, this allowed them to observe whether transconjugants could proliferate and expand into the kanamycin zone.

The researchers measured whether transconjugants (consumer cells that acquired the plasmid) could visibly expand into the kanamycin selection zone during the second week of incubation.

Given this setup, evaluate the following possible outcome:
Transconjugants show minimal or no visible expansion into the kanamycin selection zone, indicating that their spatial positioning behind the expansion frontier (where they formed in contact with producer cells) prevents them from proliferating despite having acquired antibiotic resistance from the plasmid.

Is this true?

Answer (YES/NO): NO